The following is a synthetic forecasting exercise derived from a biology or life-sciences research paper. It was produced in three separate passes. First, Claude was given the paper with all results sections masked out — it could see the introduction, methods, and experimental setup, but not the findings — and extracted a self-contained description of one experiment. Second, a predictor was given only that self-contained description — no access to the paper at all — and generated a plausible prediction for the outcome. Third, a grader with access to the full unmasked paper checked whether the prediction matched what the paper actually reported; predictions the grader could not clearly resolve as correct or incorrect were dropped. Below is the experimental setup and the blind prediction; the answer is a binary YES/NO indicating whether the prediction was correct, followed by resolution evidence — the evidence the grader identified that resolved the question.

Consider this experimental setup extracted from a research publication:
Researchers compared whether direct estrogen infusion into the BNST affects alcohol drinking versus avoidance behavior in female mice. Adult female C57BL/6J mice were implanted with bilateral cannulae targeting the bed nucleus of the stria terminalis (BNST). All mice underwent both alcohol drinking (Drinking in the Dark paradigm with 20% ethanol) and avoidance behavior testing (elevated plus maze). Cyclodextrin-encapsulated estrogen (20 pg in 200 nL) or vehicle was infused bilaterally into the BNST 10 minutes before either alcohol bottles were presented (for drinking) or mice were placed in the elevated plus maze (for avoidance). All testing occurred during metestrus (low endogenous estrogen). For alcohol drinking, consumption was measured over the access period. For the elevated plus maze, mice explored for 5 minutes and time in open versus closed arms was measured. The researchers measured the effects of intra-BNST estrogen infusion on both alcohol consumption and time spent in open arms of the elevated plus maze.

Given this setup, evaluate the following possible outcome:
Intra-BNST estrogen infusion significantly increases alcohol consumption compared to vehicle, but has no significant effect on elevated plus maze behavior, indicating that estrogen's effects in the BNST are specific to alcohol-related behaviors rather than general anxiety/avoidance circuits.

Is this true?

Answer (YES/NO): YES